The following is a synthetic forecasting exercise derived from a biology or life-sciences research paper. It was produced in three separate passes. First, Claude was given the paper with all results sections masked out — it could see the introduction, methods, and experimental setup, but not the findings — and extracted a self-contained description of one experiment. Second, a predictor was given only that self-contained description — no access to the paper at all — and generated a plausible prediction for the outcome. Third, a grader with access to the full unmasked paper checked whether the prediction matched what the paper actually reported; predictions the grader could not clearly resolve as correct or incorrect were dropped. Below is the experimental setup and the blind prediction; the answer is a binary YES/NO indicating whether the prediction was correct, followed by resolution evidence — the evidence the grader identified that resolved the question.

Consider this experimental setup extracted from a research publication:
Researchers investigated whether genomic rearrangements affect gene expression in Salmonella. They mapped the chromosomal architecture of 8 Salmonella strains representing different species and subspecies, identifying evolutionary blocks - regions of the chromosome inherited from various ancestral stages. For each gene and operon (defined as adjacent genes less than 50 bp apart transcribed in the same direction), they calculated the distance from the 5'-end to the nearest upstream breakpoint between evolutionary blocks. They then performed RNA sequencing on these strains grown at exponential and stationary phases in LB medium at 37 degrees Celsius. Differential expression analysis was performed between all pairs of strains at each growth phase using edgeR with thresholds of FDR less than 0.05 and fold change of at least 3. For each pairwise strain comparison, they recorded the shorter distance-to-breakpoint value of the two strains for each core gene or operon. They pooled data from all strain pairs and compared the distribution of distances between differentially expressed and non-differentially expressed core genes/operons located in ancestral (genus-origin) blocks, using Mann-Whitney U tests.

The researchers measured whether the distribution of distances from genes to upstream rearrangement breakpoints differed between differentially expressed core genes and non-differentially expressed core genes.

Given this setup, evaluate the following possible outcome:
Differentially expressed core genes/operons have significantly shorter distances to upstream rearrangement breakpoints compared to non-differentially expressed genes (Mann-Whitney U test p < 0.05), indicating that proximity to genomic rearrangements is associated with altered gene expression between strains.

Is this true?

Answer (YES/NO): YES